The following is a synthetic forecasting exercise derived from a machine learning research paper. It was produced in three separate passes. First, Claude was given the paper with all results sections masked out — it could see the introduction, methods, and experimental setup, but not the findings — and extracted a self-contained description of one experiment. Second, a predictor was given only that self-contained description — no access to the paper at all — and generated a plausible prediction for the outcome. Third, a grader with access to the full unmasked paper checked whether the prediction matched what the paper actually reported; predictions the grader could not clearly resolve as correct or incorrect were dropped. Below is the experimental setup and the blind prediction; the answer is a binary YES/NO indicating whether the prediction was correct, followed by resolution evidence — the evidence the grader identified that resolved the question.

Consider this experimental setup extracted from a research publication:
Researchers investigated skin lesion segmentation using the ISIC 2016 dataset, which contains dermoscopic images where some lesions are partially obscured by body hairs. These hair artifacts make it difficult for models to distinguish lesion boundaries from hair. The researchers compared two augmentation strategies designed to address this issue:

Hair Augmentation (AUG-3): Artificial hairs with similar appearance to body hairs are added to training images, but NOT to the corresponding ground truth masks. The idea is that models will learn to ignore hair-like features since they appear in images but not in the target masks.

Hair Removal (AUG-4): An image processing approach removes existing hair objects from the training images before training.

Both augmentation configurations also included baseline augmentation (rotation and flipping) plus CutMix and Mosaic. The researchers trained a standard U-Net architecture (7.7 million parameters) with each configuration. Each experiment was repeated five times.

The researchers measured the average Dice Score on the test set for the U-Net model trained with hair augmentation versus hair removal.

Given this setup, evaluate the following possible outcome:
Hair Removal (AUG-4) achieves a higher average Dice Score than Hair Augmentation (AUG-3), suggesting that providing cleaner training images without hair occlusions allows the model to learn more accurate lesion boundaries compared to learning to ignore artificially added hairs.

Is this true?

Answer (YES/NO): NO